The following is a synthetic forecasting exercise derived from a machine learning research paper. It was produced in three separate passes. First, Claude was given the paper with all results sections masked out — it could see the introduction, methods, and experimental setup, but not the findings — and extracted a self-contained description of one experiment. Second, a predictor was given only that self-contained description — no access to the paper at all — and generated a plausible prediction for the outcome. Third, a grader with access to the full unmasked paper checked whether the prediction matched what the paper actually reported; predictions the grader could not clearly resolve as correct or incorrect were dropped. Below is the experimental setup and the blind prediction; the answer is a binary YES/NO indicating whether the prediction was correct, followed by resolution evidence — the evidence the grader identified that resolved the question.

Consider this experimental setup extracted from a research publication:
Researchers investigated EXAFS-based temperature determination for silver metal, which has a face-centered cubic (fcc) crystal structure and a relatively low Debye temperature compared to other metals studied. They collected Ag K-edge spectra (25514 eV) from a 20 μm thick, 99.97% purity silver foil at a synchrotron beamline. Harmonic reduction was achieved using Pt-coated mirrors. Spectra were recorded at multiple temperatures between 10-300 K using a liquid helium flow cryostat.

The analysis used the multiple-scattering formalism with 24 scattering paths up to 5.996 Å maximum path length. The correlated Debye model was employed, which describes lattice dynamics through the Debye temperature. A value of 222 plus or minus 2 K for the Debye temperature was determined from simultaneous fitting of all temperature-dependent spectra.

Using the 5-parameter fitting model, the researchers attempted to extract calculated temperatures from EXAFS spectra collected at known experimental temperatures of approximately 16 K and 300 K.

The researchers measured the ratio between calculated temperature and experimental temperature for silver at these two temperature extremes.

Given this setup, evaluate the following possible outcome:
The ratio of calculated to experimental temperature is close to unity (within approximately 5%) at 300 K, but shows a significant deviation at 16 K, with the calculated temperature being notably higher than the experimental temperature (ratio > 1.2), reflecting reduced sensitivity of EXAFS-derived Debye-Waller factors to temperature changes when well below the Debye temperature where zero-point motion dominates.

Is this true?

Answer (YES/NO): YES